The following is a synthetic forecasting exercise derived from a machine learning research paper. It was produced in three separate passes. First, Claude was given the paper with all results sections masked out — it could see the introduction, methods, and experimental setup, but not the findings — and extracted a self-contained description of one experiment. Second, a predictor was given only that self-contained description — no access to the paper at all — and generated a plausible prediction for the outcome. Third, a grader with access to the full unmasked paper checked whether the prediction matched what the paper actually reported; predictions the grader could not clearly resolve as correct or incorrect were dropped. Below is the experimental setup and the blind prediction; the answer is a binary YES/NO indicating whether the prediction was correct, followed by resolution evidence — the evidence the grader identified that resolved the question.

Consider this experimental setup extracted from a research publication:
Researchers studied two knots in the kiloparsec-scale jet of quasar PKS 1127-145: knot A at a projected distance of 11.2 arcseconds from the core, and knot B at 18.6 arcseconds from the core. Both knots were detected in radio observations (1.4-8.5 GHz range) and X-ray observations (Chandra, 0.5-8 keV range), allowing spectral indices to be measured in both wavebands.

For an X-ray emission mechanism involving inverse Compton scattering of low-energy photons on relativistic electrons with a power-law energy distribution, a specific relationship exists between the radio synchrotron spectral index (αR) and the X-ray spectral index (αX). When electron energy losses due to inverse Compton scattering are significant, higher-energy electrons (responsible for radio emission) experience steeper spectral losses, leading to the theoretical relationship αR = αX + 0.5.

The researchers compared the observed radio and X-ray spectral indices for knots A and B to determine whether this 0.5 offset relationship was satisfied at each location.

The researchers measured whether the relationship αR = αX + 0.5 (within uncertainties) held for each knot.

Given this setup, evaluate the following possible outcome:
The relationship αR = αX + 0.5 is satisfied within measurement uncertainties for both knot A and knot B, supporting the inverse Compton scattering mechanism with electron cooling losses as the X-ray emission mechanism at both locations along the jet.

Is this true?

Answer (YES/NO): NO